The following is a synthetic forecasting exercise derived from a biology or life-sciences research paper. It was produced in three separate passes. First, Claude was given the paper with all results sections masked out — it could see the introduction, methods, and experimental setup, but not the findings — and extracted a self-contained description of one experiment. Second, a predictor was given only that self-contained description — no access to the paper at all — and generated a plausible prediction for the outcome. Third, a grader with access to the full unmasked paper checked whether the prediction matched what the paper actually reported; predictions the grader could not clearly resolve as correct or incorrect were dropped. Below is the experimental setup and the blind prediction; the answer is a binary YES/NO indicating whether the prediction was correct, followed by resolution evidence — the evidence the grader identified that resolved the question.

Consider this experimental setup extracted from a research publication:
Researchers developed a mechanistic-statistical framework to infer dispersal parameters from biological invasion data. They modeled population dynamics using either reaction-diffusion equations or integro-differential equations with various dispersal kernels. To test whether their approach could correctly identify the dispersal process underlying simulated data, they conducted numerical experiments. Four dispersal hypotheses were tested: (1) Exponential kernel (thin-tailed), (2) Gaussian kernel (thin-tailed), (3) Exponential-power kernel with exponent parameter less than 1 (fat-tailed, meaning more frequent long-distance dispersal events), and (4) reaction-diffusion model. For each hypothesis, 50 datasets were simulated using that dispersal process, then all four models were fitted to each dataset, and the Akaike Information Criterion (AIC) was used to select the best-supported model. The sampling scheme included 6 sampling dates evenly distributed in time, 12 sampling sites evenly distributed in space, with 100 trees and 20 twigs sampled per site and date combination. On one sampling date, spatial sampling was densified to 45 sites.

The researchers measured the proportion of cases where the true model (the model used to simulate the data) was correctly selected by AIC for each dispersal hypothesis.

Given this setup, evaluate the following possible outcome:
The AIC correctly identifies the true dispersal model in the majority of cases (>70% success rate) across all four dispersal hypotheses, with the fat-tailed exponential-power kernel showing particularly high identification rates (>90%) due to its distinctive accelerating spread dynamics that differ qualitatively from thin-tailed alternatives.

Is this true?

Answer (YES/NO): NO